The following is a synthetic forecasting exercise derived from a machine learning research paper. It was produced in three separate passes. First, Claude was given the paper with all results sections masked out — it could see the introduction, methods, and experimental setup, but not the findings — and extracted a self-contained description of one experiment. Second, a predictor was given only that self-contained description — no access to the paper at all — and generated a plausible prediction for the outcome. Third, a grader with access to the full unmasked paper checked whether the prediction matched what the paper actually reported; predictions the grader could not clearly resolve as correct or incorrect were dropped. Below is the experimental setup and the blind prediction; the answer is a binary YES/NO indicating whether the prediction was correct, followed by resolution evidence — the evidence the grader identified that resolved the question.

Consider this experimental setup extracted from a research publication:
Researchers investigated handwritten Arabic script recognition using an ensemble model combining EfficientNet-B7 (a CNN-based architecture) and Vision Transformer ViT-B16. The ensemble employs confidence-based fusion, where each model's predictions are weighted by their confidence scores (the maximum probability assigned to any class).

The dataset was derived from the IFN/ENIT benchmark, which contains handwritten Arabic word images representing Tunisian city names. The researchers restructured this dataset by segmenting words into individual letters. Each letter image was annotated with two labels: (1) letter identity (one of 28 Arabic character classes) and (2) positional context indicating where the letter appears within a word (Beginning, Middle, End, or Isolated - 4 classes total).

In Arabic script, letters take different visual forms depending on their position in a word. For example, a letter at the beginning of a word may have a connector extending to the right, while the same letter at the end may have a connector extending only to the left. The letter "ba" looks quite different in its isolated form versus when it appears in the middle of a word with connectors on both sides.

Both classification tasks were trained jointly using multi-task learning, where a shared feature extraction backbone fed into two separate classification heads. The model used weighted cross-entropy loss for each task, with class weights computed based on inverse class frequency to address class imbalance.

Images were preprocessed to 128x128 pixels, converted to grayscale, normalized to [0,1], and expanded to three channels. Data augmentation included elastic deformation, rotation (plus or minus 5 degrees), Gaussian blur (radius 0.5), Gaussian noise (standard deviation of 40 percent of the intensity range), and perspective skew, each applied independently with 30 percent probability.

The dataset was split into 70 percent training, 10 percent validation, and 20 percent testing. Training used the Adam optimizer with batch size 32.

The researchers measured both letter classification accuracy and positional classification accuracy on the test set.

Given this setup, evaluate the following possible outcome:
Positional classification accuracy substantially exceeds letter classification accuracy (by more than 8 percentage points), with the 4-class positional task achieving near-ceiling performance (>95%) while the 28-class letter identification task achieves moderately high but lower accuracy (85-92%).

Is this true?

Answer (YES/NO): NO